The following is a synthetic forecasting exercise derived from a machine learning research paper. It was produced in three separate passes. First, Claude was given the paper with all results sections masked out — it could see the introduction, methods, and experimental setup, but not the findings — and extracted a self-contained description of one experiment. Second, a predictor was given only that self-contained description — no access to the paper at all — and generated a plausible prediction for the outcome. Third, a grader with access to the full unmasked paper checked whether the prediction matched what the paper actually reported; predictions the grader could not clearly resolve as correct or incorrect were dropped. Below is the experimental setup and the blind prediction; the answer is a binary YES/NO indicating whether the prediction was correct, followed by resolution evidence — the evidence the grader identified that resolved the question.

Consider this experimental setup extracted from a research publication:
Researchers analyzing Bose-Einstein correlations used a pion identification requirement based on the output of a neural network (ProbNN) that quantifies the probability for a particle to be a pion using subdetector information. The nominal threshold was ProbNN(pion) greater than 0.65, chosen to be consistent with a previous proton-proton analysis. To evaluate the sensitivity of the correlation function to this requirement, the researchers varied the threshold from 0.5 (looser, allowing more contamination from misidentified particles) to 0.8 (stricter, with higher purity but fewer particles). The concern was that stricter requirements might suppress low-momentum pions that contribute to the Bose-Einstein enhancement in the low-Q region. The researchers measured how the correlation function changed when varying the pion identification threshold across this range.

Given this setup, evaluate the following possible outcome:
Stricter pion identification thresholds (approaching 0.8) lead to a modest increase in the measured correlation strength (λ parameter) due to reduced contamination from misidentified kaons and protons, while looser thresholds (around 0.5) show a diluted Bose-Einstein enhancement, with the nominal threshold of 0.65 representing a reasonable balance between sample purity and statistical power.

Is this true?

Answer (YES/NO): NO